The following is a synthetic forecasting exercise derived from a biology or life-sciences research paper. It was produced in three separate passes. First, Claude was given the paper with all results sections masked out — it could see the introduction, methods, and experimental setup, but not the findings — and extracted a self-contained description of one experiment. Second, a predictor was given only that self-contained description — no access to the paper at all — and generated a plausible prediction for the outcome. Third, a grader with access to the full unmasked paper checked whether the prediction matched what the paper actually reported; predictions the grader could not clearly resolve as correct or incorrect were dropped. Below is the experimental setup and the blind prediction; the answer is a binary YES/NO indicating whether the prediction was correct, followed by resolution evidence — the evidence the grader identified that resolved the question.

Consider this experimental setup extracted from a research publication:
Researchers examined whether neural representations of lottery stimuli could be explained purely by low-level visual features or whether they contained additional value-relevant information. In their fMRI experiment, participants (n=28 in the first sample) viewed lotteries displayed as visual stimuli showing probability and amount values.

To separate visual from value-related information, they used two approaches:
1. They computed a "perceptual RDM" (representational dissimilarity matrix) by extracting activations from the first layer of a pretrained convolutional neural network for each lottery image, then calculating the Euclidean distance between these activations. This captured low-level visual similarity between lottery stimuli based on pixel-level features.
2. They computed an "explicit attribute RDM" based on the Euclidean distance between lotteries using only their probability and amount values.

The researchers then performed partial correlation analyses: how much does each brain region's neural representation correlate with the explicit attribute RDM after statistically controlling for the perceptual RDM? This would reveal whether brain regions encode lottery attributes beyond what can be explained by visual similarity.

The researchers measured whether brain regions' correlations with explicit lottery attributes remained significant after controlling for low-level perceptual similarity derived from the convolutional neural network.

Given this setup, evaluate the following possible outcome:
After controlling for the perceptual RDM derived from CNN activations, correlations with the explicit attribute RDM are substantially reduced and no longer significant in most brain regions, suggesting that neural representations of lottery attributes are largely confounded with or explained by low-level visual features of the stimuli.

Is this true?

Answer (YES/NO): NO